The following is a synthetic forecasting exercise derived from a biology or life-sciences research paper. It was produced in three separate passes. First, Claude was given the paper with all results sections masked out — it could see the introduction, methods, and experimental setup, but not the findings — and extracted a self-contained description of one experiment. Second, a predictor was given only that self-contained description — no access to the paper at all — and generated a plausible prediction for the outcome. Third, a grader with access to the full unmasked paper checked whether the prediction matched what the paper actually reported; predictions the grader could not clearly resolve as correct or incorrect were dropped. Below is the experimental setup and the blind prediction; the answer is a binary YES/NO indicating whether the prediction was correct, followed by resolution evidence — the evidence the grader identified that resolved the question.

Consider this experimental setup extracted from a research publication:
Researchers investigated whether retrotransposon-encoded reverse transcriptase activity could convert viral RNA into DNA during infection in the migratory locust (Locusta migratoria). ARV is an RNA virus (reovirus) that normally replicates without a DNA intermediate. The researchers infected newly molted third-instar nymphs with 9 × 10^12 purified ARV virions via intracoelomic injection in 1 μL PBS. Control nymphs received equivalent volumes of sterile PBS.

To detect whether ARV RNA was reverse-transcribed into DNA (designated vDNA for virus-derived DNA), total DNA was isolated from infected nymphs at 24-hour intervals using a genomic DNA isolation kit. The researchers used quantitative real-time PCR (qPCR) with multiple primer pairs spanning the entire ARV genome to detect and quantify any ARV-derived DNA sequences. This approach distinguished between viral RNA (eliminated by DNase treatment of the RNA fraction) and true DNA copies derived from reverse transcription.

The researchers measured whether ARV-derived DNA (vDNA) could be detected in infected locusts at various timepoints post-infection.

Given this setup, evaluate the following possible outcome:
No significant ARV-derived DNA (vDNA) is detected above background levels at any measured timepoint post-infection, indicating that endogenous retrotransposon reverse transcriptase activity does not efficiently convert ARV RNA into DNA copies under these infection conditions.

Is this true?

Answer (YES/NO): NO